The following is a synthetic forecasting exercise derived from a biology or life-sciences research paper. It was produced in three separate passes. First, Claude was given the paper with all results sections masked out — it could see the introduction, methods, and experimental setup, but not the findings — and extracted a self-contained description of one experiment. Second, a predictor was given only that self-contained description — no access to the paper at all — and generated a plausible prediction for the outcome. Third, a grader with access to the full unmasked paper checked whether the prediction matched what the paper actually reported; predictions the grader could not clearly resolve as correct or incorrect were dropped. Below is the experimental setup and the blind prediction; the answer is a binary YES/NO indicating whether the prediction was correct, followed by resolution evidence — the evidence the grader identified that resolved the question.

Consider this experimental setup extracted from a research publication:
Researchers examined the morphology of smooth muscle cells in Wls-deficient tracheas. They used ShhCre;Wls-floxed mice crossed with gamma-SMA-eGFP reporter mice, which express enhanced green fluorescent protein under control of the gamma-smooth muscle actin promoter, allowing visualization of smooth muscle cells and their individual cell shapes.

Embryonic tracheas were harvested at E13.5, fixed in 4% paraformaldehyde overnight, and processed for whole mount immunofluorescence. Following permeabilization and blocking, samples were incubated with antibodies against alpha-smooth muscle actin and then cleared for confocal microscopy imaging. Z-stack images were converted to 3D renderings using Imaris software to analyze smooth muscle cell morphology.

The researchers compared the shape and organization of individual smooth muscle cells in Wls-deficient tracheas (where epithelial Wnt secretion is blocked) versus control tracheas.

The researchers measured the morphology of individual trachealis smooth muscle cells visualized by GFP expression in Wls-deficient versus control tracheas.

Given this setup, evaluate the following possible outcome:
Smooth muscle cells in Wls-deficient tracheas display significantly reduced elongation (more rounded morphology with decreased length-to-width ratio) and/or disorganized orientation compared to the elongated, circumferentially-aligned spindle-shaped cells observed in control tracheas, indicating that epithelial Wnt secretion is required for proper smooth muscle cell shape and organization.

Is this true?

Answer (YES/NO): YES